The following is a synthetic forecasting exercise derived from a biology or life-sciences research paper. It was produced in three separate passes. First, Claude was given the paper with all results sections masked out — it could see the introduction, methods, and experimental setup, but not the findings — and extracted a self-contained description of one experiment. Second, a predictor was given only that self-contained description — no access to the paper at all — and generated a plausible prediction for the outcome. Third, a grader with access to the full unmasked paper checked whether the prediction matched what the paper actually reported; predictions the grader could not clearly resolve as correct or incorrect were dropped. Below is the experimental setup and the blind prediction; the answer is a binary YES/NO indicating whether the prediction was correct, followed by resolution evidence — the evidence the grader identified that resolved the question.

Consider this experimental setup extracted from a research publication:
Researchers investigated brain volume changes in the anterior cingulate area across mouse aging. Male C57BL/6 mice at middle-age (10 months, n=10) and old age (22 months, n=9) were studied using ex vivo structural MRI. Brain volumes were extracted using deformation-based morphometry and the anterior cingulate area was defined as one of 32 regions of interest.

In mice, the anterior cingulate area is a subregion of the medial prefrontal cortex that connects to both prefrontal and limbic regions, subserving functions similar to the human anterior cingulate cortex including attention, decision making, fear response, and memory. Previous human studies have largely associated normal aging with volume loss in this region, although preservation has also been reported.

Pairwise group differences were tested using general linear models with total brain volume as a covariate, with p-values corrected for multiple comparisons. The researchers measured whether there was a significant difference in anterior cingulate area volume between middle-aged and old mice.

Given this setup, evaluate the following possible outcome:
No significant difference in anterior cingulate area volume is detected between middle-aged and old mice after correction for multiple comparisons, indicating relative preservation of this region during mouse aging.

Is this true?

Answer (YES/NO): YES